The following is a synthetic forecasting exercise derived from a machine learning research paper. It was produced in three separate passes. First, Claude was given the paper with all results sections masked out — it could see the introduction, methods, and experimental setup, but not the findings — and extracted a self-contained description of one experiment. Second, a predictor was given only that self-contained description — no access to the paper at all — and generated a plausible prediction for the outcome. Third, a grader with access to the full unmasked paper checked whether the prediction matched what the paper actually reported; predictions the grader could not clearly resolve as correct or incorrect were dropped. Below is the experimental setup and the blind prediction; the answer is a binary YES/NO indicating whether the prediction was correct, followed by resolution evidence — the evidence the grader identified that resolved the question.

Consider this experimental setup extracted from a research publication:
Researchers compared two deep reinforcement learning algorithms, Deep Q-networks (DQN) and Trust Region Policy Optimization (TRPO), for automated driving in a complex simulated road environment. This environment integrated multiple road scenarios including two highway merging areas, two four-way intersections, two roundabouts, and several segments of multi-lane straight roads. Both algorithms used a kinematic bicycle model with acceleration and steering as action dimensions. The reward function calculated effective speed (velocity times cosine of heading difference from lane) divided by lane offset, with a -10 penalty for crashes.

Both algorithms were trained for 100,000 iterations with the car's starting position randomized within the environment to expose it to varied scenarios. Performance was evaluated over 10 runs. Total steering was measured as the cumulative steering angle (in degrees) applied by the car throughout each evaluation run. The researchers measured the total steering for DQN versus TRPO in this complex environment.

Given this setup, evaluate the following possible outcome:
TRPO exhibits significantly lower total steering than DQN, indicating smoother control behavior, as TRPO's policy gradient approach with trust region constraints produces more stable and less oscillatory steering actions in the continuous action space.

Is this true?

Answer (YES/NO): YES